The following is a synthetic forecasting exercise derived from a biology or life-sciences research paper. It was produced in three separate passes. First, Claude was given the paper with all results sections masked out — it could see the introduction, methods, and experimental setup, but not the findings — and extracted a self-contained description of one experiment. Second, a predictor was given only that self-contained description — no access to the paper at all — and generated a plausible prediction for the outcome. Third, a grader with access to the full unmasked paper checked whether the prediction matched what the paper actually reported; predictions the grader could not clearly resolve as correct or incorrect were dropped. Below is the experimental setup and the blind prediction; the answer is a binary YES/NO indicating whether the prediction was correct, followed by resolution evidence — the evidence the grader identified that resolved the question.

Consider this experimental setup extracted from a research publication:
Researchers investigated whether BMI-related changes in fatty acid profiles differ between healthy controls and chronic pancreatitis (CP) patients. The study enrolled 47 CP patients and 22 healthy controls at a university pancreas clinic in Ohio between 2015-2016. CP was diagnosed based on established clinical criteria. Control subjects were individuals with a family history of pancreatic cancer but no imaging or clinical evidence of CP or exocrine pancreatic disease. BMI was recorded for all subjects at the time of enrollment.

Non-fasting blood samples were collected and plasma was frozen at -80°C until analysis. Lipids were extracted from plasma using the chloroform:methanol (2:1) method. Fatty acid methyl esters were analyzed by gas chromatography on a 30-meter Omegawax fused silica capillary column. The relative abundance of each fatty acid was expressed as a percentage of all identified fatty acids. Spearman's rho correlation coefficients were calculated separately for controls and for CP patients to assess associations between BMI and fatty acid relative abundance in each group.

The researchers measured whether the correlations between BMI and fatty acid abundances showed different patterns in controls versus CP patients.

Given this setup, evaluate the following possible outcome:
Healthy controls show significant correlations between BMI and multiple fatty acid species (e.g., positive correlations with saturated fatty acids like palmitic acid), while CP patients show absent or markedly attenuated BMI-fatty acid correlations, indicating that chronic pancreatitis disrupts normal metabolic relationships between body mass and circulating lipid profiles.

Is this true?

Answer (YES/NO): YES